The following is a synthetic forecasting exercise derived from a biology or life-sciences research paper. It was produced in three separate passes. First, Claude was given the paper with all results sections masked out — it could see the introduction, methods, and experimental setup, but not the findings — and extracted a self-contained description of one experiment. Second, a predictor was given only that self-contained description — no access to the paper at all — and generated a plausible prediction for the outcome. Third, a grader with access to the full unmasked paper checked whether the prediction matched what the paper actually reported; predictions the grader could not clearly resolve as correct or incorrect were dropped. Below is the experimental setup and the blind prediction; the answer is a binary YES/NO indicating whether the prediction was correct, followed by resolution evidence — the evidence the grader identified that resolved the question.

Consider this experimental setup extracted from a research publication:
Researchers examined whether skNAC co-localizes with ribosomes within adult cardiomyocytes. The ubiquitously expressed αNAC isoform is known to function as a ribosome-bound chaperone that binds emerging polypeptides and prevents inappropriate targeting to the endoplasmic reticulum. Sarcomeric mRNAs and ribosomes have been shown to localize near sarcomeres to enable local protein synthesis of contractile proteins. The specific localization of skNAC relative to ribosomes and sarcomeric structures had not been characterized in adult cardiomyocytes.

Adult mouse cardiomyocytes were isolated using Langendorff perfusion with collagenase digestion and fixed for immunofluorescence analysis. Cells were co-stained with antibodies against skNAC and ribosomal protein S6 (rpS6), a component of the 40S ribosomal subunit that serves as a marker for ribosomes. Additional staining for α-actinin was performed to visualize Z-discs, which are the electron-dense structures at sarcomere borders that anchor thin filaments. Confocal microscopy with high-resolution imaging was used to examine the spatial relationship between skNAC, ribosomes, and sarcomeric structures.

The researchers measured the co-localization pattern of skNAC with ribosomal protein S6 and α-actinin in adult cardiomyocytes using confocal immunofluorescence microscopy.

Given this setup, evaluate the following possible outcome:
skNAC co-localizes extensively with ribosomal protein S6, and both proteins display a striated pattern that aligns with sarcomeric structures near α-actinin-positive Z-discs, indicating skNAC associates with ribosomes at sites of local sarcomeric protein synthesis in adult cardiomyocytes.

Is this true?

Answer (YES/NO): NO